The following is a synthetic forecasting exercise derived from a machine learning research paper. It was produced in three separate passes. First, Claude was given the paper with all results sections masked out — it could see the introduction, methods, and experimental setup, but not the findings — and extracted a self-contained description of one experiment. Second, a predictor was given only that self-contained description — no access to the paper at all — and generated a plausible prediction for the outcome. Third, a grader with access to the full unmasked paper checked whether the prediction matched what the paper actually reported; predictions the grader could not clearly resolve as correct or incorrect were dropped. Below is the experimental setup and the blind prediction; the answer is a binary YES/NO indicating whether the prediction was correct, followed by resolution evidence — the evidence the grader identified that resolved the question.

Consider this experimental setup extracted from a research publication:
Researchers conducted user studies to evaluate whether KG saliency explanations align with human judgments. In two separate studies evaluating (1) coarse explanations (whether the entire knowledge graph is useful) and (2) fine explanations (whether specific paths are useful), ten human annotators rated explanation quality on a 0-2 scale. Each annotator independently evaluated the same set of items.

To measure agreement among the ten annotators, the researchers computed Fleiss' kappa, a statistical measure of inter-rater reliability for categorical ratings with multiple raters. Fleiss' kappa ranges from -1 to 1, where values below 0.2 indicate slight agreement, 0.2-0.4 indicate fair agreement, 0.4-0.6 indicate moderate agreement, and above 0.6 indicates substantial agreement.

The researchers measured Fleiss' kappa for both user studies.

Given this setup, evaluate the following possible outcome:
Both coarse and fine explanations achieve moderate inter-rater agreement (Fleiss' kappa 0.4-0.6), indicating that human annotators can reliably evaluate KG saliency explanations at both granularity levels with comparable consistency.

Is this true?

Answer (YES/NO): NO